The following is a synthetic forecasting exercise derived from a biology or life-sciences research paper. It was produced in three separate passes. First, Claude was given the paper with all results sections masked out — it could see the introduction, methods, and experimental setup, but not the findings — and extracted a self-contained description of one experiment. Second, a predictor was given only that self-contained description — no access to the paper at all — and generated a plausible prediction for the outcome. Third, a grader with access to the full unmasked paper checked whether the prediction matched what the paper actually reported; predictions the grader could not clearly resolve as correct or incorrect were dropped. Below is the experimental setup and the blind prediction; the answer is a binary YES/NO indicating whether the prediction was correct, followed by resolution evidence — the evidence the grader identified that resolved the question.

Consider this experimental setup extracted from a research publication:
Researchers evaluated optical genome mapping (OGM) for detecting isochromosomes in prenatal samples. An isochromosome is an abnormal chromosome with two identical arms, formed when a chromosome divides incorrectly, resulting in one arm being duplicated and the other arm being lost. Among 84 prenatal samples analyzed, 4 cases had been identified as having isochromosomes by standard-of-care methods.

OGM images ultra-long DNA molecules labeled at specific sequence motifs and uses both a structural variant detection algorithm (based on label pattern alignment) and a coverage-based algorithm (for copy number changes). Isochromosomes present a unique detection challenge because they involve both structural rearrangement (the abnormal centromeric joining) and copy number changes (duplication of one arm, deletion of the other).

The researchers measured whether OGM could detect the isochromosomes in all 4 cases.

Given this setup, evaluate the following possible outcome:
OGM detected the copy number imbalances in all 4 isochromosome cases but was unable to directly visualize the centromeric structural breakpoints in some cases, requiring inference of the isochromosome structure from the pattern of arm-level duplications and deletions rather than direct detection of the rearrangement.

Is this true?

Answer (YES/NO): YES